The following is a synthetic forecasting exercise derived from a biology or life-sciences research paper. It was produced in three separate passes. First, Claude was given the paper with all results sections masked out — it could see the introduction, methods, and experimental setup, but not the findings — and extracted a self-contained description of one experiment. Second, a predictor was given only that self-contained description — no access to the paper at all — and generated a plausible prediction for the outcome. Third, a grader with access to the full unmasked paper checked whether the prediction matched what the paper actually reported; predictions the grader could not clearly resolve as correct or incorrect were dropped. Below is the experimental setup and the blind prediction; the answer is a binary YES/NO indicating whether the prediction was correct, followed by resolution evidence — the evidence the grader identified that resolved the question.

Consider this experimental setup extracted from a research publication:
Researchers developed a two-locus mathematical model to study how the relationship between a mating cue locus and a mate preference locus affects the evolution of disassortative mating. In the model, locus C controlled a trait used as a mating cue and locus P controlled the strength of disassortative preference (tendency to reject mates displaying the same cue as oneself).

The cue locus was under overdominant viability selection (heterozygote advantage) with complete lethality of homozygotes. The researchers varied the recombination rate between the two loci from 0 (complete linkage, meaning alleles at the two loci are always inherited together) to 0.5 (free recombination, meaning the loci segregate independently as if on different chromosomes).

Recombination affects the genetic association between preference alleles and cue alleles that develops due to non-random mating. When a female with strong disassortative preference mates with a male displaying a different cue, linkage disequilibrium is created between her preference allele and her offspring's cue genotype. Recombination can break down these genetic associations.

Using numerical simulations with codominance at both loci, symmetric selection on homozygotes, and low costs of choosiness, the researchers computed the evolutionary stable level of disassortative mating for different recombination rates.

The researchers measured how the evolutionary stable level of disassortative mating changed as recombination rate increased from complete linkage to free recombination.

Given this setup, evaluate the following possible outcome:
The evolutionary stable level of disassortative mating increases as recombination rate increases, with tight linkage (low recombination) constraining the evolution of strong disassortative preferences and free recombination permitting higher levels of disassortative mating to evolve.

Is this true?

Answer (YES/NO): NO